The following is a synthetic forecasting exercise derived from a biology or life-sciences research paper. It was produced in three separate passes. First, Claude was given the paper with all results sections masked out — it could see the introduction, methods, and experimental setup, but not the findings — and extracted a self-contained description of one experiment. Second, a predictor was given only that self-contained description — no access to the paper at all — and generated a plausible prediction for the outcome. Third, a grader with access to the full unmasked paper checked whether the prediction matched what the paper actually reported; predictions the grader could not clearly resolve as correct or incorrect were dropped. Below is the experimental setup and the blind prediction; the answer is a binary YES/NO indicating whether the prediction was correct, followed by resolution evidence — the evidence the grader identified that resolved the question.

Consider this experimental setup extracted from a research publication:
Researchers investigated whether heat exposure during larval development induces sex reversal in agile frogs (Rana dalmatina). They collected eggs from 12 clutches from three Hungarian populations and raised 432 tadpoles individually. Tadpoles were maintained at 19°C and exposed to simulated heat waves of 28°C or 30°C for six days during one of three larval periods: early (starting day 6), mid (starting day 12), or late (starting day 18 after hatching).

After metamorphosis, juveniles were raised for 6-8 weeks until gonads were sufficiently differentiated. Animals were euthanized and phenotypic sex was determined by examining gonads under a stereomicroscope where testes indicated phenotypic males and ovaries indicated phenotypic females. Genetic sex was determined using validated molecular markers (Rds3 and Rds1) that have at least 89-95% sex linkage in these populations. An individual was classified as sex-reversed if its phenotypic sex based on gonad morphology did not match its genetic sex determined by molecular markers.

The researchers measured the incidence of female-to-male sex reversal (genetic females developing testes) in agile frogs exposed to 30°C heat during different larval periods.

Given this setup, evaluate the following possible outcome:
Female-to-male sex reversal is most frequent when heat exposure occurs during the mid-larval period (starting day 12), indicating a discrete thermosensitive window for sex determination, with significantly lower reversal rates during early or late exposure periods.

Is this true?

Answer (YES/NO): NO